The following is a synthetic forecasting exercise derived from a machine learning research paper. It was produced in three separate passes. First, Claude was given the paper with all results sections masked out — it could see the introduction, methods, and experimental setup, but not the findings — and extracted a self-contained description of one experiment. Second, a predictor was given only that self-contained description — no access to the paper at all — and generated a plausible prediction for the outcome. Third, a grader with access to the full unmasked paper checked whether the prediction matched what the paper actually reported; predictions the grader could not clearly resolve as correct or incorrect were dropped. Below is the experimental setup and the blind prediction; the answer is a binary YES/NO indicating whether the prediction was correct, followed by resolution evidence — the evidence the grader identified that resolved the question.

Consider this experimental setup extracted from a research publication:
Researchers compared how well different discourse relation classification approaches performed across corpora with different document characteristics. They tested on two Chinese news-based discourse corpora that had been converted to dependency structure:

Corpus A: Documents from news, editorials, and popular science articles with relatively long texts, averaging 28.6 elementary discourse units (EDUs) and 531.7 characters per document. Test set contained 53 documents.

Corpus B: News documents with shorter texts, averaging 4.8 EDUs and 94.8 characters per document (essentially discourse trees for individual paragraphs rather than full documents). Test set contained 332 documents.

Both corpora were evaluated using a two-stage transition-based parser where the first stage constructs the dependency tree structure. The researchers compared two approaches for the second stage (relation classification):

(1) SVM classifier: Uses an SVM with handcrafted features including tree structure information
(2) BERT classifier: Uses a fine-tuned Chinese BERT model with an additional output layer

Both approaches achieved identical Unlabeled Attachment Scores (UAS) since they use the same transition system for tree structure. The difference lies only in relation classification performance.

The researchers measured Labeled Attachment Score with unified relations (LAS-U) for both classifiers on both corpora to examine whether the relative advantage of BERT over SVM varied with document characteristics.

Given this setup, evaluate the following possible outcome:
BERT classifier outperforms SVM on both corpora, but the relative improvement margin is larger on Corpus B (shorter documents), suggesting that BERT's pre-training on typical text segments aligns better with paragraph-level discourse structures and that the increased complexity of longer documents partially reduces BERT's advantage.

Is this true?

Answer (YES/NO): NO